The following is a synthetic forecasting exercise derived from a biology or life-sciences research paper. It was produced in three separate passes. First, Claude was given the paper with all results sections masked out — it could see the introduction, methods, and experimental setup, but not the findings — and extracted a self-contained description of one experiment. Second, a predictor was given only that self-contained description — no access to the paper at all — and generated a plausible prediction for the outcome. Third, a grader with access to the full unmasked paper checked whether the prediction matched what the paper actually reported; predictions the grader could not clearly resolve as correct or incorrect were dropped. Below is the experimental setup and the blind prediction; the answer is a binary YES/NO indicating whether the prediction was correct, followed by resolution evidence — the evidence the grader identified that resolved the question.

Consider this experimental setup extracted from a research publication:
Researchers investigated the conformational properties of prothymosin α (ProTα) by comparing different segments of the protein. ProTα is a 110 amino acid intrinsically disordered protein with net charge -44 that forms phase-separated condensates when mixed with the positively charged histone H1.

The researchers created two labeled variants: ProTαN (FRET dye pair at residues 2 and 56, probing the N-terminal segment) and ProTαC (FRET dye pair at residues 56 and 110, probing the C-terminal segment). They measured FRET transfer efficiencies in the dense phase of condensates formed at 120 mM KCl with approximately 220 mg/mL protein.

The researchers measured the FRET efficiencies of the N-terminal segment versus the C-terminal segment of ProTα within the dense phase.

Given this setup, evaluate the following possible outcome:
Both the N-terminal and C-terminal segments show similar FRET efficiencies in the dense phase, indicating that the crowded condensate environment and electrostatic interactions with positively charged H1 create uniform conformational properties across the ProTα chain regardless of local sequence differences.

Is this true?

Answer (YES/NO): YES